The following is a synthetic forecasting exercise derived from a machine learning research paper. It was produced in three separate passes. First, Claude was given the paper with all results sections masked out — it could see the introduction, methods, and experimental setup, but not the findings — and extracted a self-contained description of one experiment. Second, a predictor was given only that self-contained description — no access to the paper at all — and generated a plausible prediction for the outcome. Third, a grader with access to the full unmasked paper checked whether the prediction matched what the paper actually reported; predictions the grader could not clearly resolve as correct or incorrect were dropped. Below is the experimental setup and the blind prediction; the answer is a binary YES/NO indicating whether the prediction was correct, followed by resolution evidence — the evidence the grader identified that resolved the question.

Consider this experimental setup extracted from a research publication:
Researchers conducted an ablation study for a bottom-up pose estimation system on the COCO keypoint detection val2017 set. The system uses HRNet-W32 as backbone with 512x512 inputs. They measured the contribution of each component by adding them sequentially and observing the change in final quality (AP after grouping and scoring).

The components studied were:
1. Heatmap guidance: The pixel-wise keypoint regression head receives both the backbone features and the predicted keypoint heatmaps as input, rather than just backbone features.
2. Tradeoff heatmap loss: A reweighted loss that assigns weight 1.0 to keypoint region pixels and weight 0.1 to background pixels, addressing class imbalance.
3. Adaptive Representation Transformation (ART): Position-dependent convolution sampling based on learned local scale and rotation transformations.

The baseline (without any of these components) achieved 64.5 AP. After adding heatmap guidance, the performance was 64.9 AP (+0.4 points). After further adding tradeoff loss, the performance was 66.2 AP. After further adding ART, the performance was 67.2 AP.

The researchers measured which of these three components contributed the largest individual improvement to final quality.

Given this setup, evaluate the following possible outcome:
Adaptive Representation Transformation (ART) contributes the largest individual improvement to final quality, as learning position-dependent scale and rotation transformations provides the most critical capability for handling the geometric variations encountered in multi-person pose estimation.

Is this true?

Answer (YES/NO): NO